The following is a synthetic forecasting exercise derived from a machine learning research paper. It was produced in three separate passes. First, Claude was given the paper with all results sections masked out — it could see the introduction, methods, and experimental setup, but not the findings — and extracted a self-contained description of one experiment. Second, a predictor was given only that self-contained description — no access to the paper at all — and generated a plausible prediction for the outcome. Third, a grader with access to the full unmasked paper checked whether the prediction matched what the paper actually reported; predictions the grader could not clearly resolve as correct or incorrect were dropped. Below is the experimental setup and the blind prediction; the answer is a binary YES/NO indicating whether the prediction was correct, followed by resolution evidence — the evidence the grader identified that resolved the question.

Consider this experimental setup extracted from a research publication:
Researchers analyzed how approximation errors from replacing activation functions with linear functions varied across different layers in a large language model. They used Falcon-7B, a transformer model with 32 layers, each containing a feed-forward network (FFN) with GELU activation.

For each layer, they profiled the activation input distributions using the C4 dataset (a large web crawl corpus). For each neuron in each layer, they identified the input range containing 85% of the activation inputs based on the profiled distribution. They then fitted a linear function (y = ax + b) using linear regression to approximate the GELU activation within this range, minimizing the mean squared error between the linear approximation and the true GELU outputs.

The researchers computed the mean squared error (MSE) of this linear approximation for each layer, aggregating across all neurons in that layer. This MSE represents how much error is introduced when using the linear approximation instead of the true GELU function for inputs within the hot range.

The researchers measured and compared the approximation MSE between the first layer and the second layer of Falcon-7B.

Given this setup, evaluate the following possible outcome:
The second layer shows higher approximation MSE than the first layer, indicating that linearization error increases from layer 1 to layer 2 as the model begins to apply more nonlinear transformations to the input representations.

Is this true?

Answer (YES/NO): NO